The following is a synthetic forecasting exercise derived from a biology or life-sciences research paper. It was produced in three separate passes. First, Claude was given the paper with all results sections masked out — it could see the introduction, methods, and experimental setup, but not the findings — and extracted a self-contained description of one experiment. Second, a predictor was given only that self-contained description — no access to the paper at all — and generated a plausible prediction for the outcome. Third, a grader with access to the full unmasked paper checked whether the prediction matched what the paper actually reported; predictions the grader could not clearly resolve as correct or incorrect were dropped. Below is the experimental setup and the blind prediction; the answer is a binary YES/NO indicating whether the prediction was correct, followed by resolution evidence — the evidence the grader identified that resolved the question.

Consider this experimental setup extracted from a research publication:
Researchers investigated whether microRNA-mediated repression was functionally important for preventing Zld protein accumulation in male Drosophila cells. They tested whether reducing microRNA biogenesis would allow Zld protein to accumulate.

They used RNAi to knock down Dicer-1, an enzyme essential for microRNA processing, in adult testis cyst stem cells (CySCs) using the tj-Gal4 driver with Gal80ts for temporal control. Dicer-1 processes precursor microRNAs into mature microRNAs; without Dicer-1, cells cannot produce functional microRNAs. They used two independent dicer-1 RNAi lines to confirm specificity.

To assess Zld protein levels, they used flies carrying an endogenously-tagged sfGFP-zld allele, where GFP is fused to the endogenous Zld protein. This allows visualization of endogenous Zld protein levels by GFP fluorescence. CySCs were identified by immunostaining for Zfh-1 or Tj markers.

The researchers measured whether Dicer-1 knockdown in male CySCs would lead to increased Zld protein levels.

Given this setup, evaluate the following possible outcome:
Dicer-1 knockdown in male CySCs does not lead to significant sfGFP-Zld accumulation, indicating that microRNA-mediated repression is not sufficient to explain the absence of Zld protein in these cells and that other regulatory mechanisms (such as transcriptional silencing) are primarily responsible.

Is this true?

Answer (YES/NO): NO